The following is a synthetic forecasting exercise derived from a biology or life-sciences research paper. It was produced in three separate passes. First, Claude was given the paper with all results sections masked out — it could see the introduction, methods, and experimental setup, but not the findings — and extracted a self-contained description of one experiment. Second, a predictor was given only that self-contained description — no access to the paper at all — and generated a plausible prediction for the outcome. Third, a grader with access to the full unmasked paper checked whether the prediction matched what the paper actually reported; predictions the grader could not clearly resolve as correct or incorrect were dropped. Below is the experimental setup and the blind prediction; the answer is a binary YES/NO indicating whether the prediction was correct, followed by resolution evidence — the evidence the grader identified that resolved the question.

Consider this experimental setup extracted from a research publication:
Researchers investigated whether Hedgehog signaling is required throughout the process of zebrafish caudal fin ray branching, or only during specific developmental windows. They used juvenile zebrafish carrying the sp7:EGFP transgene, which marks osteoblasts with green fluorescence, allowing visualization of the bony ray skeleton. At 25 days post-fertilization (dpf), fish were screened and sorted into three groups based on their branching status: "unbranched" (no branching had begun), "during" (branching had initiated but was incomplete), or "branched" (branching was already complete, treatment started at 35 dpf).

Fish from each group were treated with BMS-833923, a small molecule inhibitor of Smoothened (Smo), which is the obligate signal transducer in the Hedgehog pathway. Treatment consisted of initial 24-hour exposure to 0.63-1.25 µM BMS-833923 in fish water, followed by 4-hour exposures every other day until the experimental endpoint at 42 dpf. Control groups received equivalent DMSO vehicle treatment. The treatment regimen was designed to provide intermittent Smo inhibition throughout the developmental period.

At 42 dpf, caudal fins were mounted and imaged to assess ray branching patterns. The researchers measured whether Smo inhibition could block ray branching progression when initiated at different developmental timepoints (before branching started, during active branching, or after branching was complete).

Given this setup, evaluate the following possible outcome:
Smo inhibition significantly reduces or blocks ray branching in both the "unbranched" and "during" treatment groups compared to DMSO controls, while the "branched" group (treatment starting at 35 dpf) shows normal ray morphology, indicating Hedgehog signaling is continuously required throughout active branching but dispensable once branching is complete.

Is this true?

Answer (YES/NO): NO